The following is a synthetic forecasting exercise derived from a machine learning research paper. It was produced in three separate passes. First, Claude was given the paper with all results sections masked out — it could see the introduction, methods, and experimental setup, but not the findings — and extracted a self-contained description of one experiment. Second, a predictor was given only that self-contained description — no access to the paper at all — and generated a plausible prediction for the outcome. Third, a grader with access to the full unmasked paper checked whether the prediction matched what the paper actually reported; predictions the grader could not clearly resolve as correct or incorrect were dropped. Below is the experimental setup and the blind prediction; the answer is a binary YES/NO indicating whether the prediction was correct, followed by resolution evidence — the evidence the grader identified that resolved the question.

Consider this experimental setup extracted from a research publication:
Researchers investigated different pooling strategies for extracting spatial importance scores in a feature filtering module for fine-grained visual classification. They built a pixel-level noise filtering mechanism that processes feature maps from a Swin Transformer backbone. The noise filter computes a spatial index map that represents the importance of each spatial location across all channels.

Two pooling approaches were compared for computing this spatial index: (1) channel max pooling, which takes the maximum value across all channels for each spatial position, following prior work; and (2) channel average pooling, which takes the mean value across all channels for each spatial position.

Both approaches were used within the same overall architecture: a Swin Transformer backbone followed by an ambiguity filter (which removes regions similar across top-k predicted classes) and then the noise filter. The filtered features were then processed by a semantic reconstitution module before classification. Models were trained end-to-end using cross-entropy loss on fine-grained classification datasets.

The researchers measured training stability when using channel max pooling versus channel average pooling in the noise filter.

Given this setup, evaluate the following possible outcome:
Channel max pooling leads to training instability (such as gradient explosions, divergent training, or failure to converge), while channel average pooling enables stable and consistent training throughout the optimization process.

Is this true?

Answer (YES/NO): YES